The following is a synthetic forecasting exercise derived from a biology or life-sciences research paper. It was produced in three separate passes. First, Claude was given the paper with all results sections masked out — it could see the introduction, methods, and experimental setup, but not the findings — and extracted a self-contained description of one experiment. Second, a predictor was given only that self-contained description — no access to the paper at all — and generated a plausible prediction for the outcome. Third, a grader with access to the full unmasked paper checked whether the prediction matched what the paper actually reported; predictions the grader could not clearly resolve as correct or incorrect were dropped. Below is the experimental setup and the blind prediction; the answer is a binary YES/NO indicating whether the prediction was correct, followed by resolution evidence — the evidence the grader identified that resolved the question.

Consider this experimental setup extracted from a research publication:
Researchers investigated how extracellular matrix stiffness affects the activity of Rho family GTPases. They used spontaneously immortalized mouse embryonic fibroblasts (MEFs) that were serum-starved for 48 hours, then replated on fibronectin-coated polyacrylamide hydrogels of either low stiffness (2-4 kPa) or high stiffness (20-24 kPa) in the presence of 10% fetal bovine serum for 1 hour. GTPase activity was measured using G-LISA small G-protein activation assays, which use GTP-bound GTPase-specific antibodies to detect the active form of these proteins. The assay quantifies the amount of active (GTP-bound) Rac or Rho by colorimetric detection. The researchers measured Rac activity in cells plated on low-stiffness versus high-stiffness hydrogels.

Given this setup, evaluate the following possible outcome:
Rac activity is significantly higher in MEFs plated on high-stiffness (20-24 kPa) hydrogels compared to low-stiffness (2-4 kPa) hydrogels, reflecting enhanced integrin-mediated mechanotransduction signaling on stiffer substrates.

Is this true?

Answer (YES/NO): YES